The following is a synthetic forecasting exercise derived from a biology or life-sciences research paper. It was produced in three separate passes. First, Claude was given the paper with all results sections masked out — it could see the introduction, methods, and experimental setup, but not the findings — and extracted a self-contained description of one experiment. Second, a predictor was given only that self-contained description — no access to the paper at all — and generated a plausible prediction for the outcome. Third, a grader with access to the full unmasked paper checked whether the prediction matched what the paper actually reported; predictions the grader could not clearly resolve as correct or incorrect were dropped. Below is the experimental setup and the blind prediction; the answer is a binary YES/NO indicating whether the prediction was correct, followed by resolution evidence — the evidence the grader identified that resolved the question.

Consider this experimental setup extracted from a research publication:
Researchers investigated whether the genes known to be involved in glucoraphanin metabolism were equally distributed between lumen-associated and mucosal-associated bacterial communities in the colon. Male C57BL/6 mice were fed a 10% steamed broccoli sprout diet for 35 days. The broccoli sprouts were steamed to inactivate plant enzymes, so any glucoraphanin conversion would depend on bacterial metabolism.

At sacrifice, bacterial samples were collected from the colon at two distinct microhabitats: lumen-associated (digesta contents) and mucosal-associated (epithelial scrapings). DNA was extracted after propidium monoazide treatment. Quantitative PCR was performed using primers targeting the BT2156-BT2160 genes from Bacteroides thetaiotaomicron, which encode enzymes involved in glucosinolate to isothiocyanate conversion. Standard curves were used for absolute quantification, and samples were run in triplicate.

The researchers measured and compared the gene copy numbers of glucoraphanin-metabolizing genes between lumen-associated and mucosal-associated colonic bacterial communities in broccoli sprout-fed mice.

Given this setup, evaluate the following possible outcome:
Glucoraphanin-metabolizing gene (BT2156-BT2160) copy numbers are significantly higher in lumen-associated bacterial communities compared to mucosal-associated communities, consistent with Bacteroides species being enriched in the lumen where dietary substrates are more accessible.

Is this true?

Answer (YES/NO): NO